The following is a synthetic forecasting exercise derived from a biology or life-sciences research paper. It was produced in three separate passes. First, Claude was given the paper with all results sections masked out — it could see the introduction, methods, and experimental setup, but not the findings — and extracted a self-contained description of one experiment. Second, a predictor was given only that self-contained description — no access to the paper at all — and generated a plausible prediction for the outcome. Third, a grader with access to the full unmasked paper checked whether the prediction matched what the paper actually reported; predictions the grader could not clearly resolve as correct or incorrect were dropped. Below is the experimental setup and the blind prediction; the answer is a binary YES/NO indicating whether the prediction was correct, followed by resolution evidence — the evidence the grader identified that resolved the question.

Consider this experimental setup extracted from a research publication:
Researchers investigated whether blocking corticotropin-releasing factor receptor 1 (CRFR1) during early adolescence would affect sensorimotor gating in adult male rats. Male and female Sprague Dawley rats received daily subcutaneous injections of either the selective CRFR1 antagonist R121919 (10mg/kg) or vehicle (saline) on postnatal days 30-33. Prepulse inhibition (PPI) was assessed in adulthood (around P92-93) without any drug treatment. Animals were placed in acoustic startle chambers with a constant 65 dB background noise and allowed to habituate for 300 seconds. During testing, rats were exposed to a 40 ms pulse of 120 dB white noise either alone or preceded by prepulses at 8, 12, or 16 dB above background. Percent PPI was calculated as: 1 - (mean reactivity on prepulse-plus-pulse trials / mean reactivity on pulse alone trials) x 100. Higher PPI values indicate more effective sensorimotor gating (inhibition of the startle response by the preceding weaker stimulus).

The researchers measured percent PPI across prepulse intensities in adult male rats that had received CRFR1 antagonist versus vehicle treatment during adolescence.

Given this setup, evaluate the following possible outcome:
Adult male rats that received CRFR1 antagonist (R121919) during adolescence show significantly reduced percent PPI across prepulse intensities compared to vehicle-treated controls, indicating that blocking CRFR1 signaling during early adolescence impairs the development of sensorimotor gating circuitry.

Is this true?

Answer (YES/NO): NO